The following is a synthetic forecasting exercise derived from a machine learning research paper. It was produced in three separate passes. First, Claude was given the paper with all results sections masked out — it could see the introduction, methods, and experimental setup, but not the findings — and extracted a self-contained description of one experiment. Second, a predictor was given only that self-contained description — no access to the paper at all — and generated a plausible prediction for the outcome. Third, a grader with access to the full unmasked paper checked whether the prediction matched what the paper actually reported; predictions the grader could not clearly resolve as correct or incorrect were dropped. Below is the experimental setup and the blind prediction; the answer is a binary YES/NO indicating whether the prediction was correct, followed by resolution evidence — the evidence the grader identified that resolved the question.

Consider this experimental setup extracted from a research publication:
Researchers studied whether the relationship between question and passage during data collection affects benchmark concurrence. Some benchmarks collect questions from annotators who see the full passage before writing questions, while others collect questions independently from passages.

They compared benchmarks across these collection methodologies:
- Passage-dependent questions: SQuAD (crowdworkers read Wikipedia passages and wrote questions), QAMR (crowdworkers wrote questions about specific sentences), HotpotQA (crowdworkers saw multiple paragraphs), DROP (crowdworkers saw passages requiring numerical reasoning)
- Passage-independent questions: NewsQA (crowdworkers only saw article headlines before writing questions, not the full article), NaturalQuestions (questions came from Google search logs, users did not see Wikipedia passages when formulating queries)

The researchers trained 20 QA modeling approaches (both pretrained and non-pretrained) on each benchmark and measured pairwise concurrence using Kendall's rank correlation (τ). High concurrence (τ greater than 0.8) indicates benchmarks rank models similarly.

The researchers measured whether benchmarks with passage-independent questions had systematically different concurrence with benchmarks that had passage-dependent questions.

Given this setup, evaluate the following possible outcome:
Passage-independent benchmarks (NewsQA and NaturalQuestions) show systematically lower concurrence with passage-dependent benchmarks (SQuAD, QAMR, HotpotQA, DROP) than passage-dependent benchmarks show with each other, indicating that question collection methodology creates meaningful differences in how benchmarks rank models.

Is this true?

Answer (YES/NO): NO